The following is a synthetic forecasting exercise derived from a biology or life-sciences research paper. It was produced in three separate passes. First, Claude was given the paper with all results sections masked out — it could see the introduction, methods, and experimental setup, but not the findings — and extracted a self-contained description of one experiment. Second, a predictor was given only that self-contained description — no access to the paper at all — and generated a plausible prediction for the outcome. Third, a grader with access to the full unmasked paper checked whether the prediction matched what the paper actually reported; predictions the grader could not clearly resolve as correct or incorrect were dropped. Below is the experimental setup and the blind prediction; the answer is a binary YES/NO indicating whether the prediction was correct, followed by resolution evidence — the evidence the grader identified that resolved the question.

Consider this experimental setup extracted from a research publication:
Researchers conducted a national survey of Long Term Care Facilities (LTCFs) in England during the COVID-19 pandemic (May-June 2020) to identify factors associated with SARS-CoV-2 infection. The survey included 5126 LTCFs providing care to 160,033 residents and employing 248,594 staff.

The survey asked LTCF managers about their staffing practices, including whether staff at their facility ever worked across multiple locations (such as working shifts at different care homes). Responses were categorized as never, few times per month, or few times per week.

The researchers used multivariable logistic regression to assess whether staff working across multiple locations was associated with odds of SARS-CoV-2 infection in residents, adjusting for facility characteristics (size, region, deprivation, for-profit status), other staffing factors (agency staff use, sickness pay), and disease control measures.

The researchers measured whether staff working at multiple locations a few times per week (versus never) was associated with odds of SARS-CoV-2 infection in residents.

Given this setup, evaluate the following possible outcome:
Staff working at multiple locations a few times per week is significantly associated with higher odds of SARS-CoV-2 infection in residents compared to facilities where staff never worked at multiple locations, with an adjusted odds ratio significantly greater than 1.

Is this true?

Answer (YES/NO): YES